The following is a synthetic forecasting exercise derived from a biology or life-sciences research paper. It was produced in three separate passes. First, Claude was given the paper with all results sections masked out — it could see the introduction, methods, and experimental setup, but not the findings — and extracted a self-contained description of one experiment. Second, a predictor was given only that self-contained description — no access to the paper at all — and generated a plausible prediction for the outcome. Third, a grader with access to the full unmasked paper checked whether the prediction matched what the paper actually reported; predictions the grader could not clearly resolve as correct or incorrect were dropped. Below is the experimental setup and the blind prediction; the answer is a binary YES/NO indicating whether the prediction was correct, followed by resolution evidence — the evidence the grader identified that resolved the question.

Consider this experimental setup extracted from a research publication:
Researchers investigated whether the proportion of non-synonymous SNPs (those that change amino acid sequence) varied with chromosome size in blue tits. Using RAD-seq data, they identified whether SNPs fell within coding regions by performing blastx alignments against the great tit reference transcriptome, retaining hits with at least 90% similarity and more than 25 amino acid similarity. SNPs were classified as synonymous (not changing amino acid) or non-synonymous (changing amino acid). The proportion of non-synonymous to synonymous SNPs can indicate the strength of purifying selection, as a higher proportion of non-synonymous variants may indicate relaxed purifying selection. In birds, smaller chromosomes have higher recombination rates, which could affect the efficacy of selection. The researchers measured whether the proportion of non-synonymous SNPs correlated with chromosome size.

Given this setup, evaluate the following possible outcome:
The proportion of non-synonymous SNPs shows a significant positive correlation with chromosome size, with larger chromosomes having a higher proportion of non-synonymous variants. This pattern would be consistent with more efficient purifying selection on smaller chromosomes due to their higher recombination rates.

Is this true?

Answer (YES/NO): NO